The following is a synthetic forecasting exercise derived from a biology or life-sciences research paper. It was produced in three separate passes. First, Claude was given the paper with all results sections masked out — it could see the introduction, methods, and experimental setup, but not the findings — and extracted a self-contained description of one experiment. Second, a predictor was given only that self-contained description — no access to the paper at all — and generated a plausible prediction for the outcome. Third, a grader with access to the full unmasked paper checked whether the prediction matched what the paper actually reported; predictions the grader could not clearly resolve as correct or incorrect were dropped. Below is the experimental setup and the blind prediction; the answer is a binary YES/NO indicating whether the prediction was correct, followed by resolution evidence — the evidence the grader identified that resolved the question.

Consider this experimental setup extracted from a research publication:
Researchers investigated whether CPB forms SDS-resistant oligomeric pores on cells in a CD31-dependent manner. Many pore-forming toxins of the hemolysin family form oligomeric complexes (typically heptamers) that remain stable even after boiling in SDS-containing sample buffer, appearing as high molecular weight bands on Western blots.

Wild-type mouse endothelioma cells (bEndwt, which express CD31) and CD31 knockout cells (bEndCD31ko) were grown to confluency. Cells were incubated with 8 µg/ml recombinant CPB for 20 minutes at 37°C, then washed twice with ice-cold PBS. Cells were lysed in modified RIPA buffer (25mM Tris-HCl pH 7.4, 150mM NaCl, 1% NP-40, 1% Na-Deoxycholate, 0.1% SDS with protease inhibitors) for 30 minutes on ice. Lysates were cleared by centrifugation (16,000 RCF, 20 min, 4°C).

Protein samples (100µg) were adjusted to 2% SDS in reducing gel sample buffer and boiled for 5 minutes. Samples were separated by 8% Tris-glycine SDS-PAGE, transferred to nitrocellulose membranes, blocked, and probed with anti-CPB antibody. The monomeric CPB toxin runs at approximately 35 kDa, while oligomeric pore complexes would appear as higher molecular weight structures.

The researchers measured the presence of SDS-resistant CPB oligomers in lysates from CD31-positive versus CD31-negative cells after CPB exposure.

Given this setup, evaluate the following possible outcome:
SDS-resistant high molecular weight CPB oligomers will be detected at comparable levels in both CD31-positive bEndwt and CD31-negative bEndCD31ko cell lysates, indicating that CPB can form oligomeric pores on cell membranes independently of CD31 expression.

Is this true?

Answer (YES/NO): NO